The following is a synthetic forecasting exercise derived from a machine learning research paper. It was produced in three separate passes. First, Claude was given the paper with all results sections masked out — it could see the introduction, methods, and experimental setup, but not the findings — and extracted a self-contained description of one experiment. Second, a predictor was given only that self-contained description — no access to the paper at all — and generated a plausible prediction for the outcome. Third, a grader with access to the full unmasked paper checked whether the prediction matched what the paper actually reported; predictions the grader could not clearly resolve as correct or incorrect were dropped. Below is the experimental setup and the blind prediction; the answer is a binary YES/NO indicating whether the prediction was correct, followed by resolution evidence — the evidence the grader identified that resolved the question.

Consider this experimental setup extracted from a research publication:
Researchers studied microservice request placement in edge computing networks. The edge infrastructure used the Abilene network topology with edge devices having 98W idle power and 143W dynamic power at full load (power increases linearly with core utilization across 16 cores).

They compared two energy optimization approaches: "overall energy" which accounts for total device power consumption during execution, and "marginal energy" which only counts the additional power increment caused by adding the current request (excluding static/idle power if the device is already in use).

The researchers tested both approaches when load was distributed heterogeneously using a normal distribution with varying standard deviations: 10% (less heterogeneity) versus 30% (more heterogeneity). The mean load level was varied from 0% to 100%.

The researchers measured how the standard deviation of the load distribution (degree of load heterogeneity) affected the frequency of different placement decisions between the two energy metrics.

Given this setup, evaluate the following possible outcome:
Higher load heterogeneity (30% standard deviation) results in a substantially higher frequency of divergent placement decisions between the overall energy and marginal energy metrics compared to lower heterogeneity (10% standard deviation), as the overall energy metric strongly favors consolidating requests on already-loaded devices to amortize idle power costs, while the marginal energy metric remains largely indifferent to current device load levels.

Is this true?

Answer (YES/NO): NO